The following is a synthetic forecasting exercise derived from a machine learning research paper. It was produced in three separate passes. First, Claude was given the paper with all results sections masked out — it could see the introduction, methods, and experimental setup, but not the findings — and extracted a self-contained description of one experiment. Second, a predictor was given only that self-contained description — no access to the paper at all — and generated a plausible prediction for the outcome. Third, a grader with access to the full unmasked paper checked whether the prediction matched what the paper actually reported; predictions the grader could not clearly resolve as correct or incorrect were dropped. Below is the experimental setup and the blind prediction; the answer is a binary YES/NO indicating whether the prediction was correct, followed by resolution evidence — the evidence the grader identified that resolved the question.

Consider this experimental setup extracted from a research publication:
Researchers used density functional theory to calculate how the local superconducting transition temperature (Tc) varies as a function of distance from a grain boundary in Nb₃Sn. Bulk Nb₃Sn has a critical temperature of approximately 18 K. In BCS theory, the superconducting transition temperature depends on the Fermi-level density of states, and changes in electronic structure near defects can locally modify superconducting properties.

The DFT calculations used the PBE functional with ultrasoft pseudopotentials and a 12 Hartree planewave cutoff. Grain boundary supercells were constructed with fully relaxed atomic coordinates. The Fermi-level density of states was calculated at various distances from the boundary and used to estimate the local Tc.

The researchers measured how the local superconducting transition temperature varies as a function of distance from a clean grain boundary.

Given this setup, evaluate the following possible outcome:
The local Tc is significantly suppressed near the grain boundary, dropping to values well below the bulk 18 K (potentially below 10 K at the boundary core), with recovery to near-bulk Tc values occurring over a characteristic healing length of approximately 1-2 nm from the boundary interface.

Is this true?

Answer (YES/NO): NO